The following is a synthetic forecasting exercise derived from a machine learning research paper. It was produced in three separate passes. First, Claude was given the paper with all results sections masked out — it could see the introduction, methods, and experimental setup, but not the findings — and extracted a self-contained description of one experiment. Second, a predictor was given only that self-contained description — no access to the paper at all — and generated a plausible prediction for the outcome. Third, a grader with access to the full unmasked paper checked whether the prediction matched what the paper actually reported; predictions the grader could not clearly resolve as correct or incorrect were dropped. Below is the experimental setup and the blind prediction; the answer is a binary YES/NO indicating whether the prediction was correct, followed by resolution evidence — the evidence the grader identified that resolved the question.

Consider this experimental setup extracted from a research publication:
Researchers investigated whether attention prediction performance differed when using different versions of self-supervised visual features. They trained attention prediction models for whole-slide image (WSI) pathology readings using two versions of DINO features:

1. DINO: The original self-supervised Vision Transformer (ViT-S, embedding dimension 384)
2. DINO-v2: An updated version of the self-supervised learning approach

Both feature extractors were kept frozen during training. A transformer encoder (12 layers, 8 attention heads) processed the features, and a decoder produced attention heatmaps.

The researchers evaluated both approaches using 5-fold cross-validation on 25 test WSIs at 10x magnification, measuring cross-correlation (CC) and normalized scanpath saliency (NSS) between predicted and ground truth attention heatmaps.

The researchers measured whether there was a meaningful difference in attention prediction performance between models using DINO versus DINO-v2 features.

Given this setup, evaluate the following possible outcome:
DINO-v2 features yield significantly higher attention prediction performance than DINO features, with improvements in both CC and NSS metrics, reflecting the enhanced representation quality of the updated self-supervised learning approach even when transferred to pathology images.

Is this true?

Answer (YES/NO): NO